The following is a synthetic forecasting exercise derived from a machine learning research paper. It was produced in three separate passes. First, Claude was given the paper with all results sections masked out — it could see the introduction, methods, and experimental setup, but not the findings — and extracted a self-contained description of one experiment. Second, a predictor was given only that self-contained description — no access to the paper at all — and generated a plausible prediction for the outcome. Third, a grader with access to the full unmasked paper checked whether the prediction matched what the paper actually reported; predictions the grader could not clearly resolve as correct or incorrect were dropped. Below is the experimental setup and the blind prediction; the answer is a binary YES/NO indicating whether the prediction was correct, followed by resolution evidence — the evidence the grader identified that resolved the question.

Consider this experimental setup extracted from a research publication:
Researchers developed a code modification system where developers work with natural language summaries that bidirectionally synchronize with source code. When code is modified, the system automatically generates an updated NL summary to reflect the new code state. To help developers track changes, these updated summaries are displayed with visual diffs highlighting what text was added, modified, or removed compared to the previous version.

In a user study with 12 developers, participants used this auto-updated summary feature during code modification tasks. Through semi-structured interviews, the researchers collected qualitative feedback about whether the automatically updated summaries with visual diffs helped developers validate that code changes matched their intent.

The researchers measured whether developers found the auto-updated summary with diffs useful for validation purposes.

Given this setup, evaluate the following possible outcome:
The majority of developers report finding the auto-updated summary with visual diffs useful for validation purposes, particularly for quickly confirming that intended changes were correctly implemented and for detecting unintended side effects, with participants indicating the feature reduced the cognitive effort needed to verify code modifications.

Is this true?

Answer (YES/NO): YES